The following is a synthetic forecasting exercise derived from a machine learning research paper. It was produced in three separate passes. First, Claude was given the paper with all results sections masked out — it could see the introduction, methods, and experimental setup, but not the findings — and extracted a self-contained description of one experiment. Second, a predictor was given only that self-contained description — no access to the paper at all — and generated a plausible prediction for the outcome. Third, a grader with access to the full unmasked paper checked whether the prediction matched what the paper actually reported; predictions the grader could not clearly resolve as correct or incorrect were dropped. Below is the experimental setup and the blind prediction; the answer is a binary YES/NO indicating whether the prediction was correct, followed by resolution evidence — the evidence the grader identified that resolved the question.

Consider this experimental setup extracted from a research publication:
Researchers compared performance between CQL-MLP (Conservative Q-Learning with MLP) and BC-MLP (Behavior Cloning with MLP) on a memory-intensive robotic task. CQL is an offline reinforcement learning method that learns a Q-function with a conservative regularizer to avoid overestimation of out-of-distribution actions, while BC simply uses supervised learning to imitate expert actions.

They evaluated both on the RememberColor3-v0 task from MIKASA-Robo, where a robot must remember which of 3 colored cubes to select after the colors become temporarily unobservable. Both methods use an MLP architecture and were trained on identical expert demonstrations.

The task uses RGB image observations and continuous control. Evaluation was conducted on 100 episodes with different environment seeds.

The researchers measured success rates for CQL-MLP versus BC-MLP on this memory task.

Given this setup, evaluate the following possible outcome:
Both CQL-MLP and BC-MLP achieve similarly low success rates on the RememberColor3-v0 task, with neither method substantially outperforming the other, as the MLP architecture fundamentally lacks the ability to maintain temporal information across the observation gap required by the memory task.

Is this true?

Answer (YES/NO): YES